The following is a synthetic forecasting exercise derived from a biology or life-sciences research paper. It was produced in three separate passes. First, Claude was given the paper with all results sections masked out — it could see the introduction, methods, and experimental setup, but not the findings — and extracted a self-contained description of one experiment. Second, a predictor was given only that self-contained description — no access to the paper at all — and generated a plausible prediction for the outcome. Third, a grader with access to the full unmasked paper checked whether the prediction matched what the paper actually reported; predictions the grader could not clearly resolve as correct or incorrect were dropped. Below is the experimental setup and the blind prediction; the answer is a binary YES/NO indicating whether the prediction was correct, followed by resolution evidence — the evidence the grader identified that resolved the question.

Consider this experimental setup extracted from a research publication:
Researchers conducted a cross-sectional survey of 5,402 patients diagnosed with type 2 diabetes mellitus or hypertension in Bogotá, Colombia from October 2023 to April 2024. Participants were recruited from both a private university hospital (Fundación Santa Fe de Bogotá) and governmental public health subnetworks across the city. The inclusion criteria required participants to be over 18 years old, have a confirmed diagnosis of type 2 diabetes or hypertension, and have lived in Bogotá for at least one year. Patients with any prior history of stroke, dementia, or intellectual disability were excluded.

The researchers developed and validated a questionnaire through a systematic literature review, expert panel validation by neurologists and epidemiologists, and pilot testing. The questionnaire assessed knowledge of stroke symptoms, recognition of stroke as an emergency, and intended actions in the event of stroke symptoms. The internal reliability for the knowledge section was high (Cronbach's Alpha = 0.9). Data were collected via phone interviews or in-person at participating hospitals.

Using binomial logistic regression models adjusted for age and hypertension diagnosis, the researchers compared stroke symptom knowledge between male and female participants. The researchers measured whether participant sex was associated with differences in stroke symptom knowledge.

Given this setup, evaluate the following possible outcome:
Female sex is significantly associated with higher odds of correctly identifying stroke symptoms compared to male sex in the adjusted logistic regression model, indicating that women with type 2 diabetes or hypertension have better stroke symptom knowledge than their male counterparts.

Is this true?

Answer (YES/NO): YES